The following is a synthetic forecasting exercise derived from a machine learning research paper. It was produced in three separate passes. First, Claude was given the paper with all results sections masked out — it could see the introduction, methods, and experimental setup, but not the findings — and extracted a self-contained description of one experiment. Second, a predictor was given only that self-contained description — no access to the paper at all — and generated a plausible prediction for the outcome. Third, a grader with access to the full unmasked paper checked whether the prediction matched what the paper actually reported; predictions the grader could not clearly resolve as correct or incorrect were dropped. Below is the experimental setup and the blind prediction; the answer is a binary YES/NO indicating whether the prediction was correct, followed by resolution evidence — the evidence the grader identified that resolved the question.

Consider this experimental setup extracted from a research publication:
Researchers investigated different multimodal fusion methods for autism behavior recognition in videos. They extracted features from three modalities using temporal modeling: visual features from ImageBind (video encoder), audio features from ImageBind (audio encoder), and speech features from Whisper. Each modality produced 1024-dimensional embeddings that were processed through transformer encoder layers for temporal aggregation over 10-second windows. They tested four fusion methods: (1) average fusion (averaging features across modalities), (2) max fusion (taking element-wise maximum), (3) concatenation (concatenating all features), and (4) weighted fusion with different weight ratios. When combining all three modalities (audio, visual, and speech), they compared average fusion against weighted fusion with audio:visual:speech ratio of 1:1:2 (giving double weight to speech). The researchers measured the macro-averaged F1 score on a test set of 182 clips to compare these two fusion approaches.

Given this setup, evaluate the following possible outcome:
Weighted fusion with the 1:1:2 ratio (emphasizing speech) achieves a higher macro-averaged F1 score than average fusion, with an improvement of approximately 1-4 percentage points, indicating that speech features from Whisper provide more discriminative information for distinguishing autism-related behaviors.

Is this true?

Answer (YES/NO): NO